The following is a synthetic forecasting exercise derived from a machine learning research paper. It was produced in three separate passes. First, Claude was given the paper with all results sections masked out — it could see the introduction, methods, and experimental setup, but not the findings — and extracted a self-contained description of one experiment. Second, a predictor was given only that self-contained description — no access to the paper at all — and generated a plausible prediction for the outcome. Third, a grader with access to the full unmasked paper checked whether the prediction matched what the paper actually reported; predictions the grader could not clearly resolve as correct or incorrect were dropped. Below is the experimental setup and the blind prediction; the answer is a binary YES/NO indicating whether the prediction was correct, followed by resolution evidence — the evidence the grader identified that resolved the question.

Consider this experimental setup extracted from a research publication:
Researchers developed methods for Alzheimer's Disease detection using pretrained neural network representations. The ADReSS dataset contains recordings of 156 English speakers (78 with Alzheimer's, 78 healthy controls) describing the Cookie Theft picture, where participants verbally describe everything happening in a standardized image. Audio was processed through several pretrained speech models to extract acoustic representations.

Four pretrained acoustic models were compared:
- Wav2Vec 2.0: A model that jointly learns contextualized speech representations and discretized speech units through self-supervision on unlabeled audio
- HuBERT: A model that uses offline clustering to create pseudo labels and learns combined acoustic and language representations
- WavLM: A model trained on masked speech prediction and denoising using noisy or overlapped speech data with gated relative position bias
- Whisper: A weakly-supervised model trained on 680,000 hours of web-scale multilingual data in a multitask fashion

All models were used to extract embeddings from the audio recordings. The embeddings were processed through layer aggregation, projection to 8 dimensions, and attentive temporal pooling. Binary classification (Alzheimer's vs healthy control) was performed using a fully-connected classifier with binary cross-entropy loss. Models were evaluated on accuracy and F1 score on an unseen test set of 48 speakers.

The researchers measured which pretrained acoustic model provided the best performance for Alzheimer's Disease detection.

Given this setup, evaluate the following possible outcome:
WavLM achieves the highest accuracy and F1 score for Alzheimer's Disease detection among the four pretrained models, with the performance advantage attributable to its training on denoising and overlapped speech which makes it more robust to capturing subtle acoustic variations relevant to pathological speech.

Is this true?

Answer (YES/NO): NO